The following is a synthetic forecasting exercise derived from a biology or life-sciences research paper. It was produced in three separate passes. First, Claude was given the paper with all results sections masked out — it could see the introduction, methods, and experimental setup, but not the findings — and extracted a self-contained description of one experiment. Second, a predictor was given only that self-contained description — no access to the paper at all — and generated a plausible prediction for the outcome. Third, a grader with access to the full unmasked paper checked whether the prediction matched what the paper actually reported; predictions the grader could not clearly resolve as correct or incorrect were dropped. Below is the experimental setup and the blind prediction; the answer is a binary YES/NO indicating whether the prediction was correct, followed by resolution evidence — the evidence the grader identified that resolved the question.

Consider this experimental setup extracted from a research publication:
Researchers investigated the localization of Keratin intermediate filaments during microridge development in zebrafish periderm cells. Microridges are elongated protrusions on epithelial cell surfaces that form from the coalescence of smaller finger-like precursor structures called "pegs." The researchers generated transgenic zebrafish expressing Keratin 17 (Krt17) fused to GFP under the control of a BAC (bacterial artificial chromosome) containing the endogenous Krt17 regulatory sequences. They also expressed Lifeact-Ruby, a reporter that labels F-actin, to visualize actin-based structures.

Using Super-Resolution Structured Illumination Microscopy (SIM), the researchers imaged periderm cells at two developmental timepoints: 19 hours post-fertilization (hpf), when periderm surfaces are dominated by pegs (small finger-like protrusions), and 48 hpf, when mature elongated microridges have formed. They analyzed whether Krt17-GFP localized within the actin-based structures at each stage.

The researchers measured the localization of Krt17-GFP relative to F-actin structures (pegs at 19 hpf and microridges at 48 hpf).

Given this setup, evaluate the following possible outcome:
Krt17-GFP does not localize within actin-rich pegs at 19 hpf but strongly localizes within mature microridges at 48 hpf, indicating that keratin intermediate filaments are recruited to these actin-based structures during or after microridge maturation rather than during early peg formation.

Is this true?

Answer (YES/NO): YES